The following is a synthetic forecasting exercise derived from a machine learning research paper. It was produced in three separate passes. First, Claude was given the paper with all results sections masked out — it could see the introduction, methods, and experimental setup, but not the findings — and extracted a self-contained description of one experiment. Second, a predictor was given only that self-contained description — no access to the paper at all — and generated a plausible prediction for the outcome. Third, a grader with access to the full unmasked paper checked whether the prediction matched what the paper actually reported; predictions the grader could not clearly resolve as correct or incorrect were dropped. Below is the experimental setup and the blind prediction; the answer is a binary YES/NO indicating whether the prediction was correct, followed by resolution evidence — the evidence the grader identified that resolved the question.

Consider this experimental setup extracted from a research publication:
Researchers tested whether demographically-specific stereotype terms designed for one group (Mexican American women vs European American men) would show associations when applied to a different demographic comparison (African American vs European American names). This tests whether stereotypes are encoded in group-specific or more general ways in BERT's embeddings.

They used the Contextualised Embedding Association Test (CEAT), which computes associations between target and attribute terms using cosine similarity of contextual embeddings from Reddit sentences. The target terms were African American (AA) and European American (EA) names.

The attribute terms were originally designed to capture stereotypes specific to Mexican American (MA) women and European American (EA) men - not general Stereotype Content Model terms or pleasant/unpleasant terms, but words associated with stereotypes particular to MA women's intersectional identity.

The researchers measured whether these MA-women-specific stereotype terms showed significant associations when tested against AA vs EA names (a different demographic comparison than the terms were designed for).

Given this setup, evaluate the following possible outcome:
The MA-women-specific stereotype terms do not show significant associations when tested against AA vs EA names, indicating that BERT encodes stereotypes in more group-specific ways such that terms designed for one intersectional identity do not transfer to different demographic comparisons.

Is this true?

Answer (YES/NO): NO